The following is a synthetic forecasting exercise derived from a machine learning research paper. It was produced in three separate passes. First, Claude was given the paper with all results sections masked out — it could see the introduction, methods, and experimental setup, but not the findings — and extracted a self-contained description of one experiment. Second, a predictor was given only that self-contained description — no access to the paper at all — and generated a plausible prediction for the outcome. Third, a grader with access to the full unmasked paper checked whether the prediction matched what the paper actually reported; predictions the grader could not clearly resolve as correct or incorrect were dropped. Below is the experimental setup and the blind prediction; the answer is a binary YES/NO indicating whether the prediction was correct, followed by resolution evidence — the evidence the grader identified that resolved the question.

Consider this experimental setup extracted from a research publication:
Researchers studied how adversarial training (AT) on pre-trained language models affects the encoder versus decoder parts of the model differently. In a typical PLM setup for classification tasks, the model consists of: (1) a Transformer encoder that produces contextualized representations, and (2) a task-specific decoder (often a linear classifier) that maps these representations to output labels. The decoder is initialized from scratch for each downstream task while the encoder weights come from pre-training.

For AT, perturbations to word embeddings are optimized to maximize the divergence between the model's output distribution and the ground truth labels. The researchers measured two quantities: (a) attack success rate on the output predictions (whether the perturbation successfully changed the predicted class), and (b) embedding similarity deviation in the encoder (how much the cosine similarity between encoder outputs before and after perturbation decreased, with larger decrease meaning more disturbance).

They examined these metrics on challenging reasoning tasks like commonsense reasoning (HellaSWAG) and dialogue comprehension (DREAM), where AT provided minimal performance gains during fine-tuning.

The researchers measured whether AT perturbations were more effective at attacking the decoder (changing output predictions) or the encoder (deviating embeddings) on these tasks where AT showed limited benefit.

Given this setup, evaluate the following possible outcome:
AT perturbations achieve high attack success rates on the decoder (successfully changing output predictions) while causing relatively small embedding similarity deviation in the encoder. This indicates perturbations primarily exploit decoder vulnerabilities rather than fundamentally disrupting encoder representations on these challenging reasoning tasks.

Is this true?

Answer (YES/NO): YES